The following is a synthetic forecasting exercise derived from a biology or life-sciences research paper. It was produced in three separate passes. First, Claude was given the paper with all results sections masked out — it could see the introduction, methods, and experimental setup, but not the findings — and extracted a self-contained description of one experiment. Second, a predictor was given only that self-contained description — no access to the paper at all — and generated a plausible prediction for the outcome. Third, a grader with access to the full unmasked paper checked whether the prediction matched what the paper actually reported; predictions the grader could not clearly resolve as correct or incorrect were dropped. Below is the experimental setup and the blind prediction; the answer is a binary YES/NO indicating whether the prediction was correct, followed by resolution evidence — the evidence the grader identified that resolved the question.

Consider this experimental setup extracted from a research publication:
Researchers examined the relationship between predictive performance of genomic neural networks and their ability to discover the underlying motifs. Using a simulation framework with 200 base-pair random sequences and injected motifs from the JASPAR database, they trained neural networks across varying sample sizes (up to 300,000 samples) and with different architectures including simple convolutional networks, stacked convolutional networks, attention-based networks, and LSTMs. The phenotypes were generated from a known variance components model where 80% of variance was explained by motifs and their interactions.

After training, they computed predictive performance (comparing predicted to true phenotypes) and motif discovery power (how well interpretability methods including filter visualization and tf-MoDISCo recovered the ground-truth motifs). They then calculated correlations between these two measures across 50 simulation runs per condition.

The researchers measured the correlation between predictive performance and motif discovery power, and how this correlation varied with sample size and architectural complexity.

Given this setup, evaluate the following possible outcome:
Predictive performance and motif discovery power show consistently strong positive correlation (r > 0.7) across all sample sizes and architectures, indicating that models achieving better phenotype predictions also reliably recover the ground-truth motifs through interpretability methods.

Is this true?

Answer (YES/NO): NO